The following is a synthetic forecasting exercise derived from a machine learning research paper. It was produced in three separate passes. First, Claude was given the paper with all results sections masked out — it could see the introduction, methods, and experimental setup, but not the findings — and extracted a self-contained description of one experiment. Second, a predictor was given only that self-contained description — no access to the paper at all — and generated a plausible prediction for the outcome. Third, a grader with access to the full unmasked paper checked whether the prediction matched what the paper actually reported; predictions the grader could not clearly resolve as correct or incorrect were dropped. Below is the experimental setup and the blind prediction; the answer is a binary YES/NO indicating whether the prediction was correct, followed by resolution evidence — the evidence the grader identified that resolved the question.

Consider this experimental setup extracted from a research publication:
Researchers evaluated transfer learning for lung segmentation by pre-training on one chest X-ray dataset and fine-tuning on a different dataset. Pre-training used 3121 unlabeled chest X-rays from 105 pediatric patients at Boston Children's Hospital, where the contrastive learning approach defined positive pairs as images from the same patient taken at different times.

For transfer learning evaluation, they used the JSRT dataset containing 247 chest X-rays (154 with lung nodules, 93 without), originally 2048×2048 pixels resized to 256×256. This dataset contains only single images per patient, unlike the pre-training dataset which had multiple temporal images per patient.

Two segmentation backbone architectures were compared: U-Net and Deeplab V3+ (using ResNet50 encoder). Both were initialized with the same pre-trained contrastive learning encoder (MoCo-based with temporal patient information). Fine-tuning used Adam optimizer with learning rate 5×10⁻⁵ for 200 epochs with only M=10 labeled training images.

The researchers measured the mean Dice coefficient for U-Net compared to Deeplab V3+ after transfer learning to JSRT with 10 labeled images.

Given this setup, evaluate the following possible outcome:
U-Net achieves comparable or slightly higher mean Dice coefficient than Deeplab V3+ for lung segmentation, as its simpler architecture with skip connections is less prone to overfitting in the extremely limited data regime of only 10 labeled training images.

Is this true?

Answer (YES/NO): NO